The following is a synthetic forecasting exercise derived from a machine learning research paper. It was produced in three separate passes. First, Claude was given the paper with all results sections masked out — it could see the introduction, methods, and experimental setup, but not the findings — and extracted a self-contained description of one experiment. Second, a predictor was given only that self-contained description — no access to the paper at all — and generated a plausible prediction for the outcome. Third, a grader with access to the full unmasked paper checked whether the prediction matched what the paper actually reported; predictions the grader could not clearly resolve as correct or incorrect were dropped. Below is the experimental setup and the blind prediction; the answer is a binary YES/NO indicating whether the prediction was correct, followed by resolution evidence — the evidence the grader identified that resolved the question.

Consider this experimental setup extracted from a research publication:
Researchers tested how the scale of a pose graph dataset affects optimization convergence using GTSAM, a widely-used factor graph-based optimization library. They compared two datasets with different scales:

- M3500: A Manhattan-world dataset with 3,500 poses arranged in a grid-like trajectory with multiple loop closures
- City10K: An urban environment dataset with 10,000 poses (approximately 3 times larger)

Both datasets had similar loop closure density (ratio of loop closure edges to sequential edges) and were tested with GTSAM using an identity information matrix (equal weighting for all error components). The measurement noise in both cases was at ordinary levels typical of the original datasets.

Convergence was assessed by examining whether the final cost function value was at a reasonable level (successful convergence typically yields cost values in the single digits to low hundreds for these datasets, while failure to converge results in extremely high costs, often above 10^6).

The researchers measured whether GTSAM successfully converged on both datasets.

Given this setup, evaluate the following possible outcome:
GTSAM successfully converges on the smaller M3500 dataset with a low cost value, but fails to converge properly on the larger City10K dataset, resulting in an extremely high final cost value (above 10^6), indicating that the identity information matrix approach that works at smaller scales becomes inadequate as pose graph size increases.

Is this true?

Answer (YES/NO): YES